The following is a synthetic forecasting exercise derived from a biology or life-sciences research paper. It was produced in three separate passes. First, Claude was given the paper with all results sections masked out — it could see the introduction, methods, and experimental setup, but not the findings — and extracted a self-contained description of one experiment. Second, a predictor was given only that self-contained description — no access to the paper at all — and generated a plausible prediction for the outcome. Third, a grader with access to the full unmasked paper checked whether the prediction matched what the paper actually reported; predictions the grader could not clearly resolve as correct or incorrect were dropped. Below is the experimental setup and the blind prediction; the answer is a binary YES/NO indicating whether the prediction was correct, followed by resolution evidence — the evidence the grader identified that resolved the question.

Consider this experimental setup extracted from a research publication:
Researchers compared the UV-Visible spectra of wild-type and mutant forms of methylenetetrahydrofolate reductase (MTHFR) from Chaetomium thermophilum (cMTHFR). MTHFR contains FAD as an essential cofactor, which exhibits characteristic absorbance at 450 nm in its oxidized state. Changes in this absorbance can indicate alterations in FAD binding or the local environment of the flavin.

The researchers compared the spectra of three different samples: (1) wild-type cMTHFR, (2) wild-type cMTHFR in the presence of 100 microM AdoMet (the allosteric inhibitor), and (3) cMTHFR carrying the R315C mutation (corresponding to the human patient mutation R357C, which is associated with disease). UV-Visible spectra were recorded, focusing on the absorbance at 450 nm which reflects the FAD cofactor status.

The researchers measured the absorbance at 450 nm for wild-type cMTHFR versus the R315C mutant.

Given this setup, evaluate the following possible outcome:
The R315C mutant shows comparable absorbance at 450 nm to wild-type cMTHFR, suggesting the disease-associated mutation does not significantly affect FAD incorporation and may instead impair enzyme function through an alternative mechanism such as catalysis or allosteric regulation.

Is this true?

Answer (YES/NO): NO